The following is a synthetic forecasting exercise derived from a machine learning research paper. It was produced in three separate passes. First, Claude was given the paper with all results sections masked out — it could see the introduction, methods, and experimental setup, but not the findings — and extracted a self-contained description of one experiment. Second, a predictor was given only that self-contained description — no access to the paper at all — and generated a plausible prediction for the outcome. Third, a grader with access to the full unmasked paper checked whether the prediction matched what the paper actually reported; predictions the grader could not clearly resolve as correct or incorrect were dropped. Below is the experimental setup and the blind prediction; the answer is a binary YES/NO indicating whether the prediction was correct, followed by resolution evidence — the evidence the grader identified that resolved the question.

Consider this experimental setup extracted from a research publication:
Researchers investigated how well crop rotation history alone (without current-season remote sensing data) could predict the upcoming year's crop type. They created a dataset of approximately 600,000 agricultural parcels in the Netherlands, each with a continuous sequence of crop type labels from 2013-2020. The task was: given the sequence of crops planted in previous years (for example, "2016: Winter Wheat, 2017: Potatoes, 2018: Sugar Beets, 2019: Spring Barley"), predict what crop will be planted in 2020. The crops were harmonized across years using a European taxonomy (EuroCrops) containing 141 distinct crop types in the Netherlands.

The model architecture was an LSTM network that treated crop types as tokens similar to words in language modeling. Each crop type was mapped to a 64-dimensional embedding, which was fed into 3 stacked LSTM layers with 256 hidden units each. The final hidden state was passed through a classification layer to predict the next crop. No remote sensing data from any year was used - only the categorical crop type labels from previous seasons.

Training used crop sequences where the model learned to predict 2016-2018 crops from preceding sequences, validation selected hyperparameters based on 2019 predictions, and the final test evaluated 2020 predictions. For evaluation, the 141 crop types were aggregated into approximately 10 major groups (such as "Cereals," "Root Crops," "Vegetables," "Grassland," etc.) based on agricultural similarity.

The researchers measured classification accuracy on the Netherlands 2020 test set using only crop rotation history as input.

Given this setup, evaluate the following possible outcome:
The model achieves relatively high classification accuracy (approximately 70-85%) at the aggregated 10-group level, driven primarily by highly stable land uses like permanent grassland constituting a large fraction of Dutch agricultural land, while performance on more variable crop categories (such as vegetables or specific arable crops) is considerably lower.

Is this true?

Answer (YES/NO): YES